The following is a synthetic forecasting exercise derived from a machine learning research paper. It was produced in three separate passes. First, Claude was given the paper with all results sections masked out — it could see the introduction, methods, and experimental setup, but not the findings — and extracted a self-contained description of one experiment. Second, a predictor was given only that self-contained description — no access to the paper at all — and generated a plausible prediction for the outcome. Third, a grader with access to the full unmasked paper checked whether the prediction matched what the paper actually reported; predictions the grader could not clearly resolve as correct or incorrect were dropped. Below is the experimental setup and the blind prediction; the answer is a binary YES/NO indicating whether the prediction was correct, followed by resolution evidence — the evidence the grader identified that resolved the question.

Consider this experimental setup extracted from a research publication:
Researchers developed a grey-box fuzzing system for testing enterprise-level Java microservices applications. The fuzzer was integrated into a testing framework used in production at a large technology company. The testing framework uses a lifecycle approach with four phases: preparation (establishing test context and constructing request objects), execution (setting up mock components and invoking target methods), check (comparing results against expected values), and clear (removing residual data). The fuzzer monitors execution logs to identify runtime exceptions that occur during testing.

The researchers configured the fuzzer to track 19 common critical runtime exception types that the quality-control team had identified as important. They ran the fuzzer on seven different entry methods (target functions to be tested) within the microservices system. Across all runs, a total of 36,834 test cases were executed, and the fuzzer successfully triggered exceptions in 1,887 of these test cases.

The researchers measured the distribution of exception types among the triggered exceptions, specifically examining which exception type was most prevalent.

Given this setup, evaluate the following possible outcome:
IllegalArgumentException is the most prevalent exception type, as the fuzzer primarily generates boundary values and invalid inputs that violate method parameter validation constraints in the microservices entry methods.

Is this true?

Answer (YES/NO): NO